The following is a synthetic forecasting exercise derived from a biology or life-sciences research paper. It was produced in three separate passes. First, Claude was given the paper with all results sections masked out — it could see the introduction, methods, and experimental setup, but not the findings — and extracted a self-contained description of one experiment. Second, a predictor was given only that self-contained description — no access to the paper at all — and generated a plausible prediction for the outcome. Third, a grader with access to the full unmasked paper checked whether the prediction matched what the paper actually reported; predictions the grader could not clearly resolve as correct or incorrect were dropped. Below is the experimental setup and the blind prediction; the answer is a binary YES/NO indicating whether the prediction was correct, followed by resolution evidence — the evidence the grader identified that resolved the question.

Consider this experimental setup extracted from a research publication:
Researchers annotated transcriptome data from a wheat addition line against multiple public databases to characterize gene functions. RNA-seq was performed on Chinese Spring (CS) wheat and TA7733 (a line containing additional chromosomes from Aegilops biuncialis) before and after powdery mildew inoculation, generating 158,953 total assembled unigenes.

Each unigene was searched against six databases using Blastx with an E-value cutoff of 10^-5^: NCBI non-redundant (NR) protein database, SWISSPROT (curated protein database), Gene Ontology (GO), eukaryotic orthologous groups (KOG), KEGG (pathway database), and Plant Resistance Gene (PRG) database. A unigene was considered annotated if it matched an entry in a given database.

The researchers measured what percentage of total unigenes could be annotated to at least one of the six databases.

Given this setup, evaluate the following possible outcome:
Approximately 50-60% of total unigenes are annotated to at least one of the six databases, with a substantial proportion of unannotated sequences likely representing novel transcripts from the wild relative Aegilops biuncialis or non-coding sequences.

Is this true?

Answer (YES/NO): YES